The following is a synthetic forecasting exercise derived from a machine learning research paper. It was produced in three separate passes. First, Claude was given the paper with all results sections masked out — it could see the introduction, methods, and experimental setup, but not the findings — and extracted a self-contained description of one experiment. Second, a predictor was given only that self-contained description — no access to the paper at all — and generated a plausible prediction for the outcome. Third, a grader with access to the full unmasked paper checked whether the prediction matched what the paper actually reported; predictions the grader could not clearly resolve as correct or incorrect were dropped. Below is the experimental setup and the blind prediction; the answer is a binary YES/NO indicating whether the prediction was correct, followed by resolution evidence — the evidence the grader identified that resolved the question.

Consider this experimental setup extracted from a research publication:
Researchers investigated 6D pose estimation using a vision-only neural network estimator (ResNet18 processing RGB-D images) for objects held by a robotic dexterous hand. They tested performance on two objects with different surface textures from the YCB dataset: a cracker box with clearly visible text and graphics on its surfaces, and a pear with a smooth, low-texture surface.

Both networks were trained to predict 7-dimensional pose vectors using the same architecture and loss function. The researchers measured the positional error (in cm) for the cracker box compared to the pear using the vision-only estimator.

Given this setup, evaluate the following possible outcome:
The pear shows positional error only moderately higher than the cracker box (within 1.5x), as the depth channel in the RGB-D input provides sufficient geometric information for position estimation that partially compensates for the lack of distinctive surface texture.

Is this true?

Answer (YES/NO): NO